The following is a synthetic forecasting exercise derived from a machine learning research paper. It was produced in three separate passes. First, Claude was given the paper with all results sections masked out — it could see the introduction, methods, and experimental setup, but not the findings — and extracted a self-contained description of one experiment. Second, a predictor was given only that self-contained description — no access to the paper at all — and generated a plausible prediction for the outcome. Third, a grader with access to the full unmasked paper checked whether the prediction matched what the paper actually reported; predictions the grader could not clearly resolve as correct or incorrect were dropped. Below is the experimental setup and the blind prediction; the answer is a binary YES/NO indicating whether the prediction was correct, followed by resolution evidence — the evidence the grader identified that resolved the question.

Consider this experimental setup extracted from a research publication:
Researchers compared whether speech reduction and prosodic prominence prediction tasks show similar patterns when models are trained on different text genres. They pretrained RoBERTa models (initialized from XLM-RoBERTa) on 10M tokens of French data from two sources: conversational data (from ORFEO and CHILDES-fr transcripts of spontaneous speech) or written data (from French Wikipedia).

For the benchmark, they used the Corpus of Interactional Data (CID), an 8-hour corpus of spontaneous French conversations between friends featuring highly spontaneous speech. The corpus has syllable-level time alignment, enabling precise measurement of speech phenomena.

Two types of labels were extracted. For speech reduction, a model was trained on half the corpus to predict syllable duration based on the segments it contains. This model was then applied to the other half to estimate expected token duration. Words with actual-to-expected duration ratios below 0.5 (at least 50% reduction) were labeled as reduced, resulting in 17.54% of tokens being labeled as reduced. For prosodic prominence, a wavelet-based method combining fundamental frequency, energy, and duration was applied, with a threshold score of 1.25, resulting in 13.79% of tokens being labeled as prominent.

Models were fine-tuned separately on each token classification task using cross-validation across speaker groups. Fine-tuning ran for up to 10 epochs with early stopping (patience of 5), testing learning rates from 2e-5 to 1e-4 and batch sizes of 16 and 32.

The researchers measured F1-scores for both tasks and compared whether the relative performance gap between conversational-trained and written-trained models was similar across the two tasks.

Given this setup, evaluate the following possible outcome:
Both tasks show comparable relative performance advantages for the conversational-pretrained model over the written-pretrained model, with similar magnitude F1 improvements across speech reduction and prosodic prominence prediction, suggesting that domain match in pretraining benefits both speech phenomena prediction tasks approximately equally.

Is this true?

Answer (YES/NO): YES